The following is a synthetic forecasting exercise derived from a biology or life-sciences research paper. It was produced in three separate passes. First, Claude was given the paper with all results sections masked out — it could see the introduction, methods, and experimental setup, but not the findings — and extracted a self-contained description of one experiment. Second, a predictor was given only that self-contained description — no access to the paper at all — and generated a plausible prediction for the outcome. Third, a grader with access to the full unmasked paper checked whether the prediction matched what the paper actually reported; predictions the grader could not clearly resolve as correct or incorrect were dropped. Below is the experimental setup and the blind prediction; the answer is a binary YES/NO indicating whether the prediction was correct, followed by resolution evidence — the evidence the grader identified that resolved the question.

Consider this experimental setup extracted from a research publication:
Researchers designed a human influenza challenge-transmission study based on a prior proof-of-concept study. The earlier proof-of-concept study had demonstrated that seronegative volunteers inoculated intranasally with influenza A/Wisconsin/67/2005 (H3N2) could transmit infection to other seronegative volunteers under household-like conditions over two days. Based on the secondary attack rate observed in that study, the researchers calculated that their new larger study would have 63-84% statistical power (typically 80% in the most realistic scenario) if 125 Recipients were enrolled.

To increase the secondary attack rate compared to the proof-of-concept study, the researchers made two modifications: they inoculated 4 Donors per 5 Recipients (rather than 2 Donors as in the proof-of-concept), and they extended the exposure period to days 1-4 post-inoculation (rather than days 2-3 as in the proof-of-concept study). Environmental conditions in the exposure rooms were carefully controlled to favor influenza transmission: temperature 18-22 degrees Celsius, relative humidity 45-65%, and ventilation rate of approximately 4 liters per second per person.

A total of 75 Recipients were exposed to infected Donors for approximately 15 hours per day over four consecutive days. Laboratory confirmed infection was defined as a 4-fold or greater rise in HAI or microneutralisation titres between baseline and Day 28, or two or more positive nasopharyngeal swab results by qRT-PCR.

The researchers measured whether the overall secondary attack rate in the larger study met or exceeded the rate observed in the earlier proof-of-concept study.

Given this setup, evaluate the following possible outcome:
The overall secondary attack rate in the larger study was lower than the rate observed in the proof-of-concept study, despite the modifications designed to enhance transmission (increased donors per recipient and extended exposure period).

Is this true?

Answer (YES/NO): YES